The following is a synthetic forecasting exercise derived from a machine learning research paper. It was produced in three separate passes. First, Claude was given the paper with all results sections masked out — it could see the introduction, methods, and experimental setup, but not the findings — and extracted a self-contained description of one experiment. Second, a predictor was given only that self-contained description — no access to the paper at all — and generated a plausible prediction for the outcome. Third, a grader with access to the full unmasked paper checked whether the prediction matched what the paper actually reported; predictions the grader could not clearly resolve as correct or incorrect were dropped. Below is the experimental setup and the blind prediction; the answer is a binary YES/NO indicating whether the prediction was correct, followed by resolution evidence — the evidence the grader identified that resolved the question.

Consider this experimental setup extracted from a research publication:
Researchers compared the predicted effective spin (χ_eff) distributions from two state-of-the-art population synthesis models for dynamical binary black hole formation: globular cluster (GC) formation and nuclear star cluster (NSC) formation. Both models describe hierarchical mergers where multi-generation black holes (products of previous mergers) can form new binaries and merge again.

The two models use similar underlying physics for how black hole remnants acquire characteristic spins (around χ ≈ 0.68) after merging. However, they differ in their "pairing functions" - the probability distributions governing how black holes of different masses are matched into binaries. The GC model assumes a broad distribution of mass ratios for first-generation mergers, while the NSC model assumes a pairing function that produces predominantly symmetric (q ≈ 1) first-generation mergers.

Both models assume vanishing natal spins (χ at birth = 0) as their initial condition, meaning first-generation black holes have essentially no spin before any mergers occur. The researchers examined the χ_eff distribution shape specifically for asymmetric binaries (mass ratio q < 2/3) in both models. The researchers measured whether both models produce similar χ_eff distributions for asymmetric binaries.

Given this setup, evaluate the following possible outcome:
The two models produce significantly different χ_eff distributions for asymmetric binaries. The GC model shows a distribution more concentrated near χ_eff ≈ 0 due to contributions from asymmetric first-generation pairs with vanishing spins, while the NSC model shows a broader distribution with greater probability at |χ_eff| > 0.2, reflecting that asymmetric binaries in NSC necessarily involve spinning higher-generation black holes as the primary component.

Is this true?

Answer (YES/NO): YES